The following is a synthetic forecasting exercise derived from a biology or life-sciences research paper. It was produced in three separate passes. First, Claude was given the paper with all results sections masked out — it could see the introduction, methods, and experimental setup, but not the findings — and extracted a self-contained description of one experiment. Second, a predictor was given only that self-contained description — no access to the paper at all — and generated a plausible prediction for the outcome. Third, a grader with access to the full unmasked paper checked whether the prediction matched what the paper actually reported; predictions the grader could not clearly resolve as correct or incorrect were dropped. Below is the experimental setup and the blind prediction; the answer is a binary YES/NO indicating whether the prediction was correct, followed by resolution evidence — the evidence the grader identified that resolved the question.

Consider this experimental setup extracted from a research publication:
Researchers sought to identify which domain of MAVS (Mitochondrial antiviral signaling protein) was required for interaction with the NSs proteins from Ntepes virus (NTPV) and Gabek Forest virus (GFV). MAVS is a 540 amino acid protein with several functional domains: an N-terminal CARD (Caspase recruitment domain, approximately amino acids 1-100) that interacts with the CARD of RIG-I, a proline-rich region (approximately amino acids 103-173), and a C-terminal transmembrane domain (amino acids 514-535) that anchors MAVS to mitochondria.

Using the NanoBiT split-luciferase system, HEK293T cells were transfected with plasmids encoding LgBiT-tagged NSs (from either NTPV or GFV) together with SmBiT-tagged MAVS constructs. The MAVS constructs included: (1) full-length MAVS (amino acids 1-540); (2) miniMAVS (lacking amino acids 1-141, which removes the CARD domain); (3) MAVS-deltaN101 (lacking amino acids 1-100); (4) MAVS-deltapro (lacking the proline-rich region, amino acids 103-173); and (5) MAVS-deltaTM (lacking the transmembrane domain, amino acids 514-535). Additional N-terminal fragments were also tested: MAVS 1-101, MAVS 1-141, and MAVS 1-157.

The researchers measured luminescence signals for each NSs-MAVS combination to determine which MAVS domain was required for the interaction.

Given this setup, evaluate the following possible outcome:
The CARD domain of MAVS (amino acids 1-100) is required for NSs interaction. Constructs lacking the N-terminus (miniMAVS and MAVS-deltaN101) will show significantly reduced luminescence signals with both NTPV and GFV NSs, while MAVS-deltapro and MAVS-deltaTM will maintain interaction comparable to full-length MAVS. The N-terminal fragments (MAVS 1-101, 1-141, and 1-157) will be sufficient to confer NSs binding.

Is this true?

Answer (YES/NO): NO